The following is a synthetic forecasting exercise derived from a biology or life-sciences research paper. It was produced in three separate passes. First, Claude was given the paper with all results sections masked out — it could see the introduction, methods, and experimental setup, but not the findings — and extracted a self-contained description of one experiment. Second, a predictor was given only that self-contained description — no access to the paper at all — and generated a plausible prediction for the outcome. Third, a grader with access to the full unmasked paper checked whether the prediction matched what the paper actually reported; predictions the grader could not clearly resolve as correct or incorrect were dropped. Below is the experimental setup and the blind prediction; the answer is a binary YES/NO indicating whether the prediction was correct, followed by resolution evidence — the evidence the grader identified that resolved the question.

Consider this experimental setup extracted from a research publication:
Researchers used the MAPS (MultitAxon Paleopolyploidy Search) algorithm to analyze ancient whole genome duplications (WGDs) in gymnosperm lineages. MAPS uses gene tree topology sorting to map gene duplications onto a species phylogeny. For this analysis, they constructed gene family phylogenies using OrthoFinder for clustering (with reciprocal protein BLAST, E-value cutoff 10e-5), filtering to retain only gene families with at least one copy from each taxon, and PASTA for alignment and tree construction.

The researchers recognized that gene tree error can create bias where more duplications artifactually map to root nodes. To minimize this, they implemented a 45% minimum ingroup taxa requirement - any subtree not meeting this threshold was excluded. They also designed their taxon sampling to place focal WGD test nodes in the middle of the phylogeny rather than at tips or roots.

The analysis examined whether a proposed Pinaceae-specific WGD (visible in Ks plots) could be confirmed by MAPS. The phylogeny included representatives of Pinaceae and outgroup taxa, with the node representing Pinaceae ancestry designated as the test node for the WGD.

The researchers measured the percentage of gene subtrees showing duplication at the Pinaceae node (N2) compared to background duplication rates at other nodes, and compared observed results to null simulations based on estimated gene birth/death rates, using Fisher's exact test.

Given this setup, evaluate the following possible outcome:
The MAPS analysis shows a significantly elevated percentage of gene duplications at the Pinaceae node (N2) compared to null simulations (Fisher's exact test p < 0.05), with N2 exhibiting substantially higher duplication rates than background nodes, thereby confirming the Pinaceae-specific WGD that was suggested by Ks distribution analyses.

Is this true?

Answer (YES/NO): YES